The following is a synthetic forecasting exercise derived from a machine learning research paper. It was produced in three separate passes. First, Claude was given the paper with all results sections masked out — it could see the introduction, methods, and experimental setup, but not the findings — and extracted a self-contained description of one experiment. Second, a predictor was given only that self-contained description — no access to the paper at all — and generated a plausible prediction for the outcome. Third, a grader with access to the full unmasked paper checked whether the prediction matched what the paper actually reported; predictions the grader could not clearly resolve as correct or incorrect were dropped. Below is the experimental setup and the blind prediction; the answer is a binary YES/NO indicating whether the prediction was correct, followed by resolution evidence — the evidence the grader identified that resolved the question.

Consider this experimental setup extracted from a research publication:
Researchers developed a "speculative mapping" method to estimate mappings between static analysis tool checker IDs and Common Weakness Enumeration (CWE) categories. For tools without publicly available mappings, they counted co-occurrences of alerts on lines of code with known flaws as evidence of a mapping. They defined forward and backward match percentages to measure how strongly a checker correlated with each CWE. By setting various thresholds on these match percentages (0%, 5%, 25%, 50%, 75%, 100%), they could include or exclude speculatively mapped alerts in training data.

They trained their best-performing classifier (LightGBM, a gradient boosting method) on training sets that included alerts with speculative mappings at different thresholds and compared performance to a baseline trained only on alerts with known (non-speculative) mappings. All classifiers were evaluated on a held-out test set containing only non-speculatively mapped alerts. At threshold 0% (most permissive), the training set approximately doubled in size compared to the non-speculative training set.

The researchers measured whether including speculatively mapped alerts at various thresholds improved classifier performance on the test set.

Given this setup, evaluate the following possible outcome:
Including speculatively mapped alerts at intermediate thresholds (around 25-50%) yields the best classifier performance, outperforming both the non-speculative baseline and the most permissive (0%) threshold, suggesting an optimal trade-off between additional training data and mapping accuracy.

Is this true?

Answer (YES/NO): NO